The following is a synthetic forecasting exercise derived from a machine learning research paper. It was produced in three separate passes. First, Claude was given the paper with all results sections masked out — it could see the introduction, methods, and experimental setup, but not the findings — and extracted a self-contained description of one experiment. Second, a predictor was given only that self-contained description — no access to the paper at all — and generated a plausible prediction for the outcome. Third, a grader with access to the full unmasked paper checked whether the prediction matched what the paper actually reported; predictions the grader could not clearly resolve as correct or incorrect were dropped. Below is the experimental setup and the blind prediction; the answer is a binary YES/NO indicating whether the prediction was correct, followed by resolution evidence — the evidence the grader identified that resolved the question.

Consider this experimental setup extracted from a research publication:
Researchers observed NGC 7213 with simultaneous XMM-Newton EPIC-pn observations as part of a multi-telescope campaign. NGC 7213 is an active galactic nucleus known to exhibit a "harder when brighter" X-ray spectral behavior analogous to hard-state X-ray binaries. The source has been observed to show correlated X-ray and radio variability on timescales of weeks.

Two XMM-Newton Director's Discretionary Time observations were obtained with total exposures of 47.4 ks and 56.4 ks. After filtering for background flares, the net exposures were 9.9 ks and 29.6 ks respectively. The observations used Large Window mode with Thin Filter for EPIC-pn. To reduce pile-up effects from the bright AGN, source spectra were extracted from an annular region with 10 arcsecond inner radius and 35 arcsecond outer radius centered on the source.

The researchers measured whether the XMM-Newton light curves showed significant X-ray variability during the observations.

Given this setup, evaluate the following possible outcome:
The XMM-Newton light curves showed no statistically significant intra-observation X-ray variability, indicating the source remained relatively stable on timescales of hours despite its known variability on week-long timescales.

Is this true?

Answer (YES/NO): YES